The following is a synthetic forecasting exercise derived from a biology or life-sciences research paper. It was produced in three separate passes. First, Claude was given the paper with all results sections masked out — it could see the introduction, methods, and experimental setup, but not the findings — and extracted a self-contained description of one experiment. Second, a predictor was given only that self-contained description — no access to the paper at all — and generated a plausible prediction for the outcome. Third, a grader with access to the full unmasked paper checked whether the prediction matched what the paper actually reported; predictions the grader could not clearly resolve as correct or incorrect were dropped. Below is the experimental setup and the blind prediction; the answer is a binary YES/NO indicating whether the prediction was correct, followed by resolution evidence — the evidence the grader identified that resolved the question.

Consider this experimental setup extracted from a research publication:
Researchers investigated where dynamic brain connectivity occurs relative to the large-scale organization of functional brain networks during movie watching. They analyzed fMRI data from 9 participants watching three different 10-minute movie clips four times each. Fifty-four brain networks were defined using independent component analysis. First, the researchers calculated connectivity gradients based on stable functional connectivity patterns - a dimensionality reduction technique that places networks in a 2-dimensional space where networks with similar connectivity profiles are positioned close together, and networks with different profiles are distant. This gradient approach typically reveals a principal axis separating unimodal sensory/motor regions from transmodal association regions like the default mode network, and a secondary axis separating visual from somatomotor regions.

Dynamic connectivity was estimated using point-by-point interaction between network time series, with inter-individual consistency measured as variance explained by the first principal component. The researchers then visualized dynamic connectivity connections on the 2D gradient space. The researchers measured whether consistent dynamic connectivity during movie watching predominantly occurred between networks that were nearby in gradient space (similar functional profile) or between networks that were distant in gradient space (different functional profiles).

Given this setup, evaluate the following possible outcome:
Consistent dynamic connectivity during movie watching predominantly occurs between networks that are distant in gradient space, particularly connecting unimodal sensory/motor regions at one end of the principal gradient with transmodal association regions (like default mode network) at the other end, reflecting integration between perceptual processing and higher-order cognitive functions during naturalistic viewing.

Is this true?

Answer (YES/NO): YES